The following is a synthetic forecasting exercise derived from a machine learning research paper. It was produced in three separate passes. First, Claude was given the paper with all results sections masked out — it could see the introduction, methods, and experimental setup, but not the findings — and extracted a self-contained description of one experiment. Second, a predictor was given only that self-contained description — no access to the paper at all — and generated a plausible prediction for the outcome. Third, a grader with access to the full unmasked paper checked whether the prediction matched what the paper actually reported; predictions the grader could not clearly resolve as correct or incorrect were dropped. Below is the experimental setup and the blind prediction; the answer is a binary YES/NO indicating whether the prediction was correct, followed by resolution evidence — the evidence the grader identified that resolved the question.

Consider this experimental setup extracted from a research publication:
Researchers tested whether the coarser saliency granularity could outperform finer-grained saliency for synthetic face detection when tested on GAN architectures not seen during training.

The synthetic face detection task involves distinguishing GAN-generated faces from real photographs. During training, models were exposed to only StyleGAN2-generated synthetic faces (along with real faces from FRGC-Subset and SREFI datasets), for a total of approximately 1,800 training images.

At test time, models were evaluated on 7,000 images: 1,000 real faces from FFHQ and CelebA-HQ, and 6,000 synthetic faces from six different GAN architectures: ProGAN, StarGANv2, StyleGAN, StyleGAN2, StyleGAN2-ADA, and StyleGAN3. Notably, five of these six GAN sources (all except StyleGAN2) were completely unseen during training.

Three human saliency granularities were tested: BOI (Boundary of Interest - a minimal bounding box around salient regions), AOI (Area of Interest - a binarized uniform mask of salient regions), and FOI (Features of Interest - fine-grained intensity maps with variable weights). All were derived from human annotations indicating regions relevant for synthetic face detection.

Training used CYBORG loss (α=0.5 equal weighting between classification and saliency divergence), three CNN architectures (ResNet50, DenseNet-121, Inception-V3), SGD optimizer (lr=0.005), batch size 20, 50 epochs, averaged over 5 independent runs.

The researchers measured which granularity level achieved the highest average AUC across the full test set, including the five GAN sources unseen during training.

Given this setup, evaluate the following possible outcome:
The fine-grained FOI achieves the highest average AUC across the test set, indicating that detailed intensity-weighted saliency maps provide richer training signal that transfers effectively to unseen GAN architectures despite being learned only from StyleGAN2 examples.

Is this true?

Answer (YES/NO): NO